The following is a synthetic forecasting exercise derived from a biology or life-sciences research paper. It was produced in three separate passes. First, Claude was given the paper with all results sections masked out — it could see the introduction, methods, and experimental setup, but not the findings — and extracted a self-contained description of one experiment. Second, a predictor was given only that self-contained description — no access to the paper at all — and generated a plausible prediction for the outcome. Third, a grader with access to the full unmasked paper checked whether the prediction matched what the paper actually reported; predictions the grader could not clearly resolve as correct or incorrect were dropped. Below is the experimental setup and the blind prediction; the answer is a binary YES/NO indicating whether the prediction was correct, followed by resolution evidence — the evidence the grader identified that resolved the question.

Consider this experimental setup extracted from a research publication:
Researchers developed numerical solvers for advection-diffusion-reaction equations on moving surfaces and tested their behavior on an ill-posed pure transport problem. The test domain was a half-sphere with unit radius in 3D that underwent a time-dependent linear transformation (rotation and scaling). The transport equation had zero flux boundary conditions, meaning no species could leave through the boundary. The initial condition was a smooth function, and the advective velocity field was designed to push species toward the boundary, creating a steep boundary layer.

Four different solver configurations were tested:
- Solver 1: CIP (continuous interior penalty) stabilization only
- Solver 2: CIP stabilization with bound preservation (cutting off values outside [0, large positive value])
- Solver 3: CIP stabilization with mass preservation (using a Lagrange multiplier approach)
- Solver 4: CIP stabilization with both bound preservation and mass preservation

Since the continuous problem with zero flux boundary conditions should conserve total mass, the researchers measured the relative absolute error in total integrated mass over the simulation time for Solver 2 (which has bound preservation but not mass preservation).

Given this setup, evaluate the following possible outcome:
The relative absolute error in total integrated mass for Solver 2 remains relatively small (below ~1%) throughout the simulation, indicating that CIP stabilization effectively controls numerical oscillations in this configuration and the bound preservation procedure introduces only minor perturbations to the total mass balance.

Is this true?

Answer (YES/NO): NO